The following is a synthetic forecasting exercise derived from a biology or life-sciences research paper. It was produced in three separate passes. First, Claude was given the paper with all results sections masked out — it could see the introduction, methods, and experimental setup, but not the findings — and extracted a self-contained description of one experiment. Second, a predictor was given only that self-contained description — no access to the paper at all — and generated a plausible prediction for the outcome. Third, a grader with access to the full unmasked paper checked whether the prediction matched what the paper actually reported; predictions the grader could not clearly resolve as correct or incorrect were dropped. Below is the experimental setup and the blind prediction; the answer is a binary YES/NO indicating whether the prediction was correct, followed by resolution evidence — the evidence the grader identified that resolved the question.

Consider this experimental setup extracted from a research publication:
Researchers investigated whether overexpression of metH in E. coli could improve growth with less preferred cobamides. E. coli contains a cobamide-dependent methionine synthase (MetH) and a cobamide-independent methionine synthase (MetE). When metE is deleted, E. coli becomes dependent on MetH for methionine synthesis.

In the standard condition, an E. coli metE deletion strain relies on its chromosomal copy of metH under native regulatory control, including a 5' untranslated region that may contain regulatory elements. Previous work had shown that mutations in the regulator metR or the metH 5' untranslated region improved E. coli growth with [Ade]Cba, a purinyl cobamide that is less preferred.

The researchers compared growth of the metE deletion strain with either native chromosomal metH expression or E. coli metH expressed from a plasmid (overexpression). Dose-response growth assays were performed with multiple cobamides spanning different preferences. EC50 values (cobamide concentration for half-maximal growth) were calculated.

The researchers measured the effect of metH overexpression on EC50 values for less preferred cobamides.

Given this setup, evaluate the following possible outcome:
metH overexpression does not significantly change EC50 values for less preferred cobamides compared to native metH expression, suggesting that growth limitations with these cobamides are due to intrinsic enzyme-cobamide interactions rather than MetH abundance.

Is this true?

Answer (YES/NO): NO